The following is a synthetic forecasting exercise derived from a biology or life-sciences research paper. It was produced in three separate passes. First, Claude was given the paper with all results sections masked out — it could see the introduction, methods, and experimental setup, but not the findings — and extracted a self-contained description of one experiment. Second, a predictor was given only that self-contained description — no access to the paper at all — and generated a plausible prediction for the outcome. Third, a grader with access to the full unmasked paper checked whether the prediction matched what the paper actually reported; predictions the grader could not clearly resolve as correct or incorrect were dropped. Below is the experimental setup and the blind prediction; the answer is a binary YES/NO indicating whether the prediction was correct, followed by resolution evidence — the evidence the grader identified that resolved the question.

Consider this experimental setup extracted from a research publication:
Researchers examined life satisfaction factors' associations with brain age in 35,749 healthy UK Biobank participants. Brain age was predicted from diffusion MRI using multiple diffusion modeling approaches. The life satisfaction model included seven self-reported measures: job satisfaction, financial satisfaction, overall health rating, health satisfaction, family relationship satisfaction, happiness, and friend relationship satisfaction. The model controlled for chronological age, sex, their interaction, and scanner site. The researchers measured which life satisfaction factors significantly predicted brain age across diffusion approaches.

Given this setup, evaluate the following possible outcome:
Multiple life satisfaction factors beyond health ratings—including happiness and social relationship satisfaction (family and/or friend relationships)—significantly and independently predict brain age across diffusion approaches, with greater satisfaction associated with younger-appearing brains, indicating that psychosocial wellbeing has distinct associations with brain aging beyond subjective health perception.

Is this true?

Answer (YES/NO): NO